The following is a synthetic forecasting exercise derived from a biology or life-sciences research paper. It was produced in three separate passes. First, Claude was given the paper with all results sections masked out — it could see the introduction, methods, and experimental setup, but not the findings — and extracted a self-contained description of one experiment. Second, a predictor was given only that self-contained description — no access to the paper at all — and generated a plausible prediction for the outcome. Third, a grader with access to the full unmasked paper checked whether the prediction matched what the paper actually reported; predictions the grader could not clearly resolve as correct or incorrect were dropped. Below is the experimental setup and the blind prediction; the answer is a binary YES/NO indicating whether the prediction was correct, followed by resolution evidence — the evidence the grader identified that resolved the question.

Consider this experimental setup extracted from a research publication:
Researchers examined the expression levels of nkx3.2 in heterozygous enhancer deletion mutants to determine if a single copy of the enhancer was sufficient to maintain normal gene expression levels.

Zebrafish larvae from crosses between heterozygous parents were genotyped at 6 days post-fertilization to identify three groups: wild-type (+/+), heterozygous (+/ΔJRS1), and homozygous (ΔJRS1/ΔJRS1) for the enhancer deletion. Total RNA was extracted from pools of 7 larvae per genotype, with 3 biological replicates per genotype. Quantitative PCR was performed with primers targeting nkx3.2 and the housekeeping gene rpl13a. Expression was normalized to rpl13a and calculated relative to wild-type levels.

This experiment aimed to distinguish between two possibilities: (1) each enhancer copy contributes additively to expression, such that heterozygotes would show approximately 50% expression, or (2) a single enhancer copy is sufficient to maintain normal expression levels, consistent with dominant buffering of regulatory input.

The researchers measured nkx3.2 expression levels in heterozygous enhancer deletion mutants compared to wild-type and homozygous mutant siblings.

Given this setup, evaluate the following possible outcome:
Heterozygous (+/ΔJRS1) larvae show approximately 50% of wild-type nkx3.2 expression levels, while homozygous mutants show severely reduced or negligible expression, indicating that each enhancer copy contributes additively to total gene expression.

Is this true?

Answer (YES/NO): NO